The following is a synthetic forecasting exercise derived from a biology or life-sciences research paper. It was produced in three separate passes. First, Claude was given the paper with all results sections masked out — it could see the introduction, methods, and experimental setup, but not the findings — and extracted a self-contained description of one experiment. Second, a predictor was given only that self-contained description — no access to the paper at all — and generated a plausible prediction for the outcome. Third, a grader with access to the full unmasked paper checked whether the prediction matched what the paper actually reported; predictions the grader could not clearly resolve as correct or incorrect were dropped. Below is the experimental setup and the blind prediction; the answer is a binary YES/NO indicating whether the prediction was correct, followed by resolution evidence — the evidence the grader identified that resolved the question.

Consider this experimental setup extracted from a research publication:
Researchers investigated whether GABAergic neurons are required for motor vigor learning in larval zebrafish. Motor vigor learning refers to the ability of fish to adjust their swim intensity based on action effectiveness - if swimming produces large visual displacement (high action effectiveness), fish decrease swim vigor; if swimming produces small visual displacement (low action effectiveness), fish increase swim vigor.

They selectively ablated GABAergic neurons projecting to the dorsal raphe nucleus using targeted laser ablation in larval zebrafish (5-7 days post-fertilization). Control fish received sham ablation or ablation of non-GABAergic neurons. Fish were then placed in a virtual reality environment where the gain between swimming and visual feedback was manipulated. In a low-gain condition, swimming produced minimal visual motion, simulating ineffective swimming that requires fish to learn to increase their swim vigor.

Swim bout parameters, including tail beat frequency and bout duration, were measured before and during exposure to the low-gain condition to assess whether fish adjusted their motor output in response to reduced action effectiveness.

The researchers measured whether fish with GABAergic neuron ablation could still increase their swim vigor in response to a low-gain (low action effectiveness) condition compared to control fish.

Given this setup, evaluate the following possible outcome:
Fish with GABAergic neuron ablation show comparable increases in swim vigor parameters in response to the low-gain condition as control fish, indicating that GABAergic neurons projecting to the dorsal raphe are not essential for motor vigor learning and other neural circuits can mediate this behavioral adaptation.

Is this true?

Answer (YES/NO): NO